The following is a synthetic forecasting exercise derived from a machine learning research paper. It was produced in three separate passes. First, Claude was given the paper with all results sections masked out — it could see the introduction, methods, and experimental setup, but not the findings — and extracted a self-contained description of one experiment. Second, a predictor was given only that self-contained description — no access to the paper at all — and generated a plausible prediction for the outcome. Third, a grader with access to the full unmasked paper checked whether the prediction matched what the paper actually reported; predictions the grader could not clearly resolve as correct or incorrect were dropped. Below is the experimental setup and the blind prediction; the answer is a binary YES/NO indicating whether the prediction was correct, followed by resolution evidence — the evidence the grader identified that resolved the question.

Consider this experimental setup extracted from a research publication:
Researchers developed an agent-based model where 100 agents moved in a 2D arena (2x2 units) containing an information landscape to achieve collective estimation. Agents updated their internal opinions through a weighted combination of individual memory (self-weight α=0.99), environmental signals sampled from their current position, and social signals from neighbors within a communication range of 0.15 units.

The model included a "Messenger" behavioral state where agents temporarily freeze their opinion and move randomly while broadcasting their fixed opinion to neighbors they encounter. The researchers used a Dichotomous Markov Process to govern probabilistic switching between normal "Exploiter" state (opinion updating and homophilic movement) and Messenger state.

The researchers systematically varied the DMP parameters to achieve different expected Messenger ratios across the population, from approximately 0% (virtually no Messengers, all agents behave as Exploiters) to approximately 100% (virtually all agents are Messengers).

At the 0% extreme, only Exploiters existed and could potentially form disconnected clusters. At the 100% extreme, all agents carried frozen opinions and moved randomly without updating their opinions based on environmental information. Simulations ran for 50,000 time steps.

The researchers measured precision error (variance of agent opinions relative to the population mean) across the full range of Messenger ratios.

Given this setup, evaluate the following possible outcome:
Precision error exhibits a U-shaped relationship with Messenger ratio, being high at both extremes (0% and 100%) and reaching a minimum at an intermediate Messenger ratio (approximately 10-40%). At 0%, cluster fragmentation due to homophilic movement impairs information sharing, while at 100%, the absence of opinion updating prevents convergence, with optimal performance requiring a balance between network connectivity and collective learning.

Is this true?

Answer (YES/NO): NO